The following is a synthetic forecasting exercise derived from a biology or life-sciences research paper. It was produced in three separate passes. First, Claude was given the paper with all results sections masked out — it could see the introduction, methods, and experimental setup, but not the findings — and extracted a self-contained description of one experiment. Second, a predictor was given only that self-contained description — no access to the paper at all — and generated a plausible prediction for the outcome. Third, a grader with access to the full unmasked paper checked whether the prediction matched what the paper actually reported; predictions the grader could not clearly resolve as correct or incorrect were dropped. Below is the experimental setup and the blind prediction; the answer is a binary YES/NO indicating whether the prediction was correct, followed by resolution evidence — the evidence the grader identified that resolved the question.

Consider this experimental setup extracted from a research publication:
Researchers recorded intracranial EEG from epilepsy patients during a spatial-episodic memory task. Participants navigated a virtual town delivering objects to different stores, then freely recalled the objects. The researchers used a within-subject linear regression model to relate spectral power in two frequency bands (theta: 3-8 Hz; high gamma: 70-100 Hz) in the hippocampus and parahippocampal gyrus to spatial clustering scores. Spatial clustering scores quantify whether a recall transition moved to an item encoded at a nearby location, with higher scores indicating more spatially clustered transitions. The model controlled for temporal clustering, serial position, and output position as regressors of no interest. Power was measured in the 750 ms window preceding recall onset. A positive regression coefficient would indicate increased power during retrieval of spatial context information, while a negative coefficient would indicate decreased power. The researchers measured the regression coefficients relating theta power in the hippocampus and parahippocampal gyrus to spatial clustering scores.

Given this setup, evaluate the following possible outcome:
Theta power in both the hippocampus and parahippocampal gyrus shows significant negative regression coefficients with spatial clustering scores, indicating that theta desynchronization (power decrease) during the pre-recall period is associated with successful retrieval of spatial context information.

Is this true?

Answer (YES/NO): NO